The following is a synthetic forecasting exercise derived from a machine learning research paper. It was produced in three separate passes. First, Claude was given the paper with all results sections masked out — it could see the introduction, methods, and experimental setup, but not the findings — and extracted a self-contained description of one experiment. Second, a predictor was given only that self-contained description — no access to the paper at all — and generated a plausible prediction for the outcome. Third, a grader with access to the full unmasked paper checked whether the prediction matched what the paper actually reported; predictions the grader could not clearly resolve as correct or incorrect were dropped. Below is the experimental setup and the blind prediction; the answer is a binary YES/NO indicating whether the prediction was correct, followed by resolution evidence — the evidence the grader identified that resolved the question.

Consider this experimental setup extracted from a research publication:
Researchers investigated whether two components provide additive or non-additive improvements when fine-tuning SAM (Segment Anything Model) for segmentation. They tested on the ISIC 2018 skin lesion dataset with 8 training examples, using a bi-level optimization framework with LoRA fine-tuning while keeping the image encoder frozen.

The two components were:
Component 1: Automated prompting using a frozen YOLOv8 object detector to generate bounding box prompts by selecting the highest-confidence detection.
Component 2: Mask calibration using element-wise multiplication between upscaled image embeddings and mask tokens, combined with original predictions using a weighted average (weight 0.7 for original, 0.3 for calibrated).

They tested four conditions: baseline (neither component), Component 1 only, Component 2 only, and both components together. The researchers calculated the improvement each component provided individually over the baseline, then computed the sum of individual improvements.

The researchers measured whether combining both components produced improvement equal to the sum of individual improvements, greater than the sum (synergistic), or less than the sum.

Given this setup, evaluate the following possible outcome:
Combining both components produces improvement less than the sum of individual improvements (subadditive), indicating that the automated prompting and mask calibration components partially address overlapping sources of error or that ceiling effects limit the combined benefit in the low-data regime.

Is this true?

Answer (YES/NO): YES